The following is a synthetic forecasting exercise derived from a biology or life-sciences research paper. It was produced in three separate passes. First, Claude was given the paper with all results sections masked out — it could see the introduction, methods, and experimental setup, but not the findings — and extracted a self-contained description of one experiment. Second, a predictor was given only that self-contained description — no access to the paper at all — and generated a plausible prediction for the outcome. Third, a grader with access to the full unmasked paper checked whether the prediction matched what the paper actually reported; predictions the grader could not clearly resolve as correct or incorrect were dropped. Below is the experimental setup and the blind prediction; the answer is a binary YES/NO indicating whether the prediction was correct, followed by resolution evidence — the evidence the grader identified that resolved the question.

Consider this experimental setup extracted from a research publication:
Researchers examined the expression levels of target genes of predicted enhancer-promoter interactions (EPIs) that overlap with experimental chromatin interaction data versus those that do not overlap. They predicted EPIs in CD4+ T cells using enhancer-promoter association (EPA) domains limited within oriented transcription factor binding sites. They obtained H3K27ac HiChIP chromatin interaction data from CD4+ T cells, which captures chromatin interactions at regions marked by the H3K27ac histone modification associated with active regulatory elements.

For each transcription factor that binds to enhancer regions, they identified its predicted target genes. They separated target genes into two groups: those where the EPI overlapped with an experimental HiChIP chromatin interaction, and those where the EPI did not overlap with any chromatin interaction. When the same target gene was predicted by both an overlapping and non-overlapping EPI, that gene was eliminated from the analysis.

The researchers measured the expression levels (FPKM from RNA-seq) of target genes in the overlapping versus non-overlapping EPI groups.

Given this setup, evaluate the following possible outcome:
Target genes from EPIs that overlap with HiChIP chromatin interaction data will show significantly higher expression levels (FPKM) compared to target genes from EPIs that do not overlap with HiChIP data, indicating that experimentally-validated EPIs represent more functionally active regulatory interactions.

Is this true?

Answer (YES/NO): YES